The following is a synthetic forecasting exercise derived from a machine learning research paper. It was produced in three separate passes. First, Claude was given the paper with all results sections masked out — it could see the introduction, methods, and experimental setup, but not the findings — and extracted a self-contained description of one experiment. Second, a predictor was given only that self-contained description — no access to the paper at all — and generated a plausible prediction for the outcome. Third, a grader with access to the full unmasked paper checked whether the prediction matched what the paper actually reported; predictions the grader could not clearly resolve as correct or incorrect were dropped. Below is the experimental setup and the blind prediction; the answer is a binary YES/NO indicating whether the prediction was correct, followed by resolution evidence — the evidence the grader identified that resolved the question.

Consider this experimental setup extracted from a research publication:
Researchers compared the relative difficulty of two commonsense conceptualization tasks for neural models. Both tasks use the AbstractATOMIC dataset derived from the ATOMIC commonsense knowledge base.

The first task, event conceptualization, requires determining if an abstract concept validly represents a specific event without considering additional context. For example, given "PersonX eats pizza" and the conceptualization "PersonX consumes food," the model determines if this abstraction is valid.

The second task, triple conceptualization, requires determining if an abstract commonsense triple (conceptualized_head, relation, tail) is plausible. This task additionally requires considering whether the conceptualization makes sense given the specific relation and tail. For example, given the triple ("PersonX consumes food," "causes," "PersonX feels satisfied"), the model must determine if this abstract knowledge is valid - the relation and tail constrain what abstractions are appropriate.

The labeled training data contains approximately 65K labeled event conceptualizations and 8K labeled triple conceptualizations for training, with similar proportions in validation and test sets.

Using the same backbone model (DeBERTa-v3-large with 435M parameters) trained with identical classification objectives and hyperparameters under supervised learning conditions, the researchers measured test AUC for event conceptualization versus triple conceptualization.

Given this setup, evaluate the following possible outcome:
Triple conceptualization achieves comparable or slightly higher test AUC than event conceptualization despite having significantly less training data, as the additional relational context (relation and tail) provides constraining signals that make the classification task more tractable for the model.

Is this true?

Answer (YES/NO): NO